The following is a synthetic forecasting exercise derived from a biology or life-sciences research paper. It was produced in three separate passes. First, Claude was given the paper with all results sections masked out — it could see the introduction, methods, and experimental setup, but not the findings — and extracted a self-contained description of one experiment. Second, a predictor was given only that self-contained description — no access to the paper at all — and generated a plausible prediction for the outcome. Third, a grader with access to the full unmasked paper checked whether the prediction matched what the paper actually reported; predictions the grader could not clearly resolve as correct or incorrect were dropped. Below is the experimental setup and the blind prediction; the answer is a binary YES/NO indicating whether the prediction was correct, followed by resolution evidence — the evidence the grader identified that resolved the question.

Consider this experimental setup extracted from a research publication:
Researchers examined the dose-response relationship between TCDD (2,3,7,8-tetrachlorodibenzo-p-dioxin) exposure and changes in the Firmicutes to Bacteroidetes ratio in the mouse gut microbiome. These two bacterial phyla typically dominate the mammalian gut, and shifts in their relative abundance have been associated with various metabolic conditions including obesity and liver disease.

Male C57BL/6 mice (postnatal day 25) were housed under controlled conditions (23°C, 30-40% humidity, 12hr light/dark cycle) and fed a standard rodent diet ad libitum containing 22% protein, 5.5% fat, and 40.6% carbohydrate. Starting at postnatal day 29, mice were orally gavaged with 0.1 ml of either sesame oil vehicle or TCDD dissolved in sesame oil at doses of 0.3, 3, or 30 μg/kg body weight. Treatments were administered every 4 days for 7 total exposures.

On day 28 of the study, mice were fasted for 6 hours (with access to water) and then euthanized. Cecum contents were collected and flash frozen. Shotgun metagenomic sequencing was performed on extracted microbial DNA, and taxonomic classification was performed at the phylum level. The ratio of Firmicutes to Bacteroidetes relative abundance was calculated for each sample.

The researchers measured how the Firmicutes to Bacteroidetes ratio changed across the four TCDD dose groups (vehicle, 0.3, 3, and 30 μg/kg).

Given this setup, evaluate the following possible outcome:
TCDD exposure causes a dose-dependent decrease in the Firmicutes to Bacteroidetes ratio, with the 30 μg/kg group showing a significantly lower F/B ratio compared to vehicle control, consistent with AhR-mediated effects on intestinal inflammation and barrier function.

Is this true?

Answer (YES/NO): NO